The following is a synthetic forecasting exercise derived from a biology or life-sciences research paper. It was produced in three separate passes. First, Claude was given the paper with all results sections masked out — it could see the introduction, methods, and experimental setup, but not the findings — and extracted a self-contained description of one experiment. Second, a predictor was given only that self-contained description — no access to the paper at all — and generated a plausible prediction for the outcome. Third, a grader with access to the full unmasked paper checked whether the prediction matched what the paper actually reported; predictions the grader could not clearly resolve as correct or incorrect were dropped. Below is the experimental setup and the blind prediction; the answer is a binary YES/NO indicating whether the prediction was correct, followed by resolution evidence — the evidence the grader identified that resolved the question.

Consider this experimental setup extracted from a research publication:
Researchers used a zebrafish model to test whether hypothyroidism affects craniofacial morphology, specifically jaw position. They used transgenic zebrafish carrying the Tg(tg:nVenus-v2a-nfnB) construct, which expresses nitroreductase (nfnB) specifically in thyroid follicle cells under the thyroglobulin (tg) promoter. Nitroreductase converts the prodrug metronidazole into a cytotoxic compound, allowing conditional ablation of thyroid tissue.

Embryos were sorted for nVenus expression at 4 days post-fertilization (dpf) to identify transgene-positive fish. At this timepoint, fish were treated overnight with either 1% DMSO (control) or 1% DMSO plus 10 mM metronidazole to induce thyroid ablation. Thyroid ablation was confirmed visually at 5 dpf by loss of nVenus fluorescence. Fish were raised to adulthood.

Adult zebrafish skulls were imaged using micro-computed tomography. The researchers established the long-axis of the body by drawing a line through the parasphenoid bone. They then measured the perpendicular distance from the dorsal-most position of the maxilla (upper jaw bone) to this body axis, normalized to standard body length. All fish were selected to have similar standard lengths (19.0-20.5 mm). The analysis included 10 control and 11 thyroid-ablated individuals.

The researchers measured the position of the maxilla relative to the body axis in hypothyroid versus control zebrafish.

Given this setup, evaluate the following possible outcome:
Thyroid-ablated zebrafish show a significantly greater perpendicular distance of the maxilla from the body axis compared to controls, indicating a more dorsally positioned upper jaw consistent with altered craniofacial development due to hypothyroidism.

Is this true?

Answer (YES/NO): NO